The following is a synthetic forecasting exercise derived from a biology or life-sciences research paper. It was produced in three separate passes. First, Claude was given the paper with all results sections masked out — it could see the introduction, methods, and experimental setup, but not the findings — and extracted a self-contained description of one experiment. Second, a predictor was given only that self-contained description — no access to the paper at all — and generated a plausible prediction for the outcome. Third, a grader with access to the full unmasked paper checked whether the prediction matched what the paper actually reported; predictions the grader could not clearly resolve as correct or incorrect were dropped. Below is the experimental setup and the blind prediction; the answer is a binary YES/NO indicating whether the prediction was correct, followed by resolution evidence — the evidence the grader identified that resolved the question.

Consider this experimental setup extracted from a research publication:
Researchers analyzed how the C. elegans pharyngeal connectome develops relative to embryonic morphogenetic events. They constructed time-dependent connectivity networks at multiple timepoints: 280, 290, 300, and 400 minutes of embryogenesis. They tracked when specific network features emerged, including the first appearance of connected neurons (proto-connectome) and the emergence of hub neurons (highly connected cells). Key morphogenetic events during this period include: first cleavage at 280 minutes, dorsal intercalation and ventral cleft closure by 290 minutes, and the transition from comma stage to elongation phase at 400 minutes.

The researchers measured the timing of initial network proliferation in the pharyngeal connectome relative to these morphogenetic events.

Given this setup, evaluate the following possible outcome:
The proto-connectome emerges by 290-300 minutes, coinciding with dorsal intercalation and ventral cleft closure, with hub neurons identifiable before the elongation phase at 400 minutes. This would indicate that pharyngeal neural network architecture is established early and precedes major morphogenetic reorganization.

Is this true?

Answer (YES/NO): NO